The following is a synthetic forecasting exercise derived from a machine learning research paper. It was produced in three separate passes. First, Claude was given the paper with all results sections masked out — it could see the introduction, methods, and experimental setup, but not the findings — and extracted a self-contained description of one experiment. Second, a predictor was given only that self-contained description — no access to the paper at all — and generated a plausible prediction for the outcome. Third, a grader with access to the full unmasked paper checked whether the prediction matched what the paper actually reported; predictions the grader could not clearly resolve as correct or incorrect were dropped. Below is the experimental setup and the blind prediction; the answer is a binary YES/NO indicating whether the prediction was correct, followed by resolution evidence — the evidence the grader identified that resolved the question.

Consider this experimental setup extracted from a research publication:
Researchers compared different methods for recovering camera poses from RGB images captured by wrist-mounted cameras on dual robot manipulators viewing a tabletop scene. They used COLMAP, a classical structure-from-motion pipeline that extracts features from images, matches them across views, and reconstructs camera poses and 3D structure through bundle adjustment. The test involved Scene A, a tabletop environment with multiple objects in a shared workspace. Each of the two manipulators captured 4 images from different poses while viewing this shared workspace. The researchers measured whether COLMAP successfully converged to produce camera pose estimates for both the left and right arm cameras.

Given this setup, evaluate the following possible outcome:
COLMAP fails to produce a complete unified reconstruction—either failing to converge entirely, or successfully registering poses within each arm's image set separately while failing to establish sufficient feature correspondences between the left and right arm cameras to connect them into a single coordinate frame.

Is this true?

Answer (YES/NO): YES